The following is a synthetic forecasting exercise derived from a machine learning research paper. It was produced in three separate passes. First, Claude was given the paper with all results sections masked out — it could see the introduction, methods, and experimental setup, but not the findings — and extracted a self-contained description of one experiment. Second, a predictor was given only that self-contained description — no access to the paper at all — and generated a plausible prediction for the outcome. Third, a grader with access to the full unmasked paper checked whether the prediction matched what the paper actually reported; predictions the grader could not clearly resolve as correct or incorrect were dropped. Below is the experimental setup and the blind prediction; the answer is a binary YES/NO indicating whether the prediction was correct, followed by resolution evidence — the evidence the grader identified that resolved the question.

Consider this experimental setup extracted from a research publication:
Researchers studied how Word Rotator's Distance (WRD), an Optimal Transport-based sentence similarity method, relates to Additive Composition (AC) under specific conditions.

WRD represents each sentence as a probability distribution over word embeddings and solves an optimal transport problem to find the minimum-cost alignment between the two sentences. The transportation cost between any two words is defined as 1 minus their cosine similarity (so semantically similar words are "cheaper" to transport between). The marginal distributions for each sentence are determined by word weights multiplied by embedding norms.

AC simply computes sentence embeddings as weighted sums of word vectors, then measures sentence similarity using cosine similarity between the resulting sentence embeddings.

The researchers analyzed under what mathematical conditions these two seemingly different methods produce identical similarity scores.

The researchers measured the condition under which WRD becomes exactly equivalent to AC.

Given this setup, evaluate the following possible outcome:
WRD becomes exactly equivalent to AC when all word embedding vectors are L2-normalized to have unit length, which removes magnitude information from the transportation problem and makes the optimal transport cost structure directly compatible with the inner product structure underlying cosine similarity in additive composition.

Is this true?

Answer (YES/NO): NO